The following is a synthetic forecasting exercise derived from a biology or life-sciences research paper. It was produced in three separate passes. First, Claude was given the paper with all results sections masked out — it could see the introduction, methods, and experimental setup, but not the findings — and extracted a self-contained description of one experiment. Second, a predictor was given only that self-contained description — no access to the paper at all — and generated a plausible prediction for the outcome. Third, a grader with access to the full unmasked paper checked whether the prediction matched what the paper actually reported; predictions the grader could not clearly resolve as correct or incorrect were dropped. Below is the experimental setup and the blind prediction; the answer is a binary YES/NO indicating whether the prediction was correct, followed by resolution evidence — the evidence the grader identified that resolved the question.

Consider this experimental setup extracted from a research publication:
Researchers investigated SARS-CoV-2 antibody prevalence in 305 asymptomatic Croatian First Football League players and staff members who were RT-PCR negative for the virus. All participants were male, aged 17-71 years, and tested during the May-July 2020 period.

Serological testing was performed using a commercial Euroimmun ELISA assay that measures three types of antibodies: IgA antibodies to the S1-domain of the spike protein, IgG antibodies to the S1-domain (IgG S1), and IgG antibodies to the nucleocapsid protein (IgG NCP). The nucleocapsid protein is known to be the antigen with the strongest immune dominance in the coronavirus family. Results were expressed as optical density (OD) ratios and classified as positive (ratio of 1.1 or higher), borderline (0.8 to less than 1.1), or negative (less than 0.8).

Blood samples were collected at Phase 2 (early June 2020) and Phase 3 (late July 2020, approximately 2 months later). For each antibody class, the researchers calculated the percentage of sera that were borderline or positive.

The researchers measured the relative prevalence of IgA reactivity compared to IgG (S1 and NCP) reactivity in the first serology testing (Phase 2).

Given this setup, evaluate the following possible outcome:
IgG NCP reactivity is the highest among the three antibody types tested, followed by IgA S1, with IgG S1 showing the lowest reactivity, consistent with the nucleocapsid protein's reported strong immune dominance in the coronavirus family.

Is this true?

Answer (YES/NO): NO